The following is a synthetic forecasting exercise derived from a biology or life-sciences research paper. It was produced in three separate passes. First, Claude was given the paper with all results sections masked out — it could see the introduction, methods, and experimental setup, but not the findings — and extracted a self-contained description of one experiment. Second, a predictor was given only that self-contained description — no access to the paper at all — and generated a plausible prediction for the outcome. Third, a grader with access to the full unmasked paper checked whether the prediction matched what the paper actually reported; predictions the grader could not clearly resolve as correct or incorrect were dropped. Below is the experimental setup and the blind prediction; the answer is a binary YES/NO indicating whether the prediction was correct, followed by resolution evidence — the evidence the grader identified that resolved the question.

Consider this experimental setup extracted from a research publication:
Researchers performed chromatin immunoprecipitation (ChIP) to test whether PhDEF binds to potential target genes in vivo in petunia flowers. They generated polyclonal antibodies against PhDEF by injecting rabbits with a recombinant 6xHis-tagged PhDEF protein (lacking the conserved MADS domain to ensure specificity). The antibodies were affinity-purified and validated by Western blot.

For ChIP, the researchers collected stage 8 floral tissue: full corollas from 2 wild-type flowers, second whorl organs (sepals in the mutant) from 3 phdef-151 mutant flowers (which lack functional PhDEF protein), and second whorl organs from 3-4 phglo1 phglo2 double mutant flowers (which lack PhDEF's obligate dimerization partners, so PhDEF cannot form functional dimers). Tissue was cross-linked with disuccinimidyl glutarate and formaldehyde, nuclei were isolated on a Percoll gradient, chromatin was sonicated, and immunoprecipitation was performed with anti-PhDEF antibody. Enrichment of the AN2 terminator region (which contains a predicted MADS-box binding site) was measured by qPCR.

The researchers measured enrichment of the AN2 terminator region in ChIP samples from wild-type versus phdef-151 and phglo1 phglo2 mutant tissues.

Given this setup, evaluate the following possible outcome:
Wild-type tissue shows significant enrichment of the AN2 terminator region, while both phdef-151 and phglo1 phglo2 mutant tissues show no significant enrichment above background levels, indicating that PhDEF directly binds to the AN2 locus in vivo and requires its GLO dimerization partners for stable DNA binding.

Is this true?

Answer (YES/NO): YES